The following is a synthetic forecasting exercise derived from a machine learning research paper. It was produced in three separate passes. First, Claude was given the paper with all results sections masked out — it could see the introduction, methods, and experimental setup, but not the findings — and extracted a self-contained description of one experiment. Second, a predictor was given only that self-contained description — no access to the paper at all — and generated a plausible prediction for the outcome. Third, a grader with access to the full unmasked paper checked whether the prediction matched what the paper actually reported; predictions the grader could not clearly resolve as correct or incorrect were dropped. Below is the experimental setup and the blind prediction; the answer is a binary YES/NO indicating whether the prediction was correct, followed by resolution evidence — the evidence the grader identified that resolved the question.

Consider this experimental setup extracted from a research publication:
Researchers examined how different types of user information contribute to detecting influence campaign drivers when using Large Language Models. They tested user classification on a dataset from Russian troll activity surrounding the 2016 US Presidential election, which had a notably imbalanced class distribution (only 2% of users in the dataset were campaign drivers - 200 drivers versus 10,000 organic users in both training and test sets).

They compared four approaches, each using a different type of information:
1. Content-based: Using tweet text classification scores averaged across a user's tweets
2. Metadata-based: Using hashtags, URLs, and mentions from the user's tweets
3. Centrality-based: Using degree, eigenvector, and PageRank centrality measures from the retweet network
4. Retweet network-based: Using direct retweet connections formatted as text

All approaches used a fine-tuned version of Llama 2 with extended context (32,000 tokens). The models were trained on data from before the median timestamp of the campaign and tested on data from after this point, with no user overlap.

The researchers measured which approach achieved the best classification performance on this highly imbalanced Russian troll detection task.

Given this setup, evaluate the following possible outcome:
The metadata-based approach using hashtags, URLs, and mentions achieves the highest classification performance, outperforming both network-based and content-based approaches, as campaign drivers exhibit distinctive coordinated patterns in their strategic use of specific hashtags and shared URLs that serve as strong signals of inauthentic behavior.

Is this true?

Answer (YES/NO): NO